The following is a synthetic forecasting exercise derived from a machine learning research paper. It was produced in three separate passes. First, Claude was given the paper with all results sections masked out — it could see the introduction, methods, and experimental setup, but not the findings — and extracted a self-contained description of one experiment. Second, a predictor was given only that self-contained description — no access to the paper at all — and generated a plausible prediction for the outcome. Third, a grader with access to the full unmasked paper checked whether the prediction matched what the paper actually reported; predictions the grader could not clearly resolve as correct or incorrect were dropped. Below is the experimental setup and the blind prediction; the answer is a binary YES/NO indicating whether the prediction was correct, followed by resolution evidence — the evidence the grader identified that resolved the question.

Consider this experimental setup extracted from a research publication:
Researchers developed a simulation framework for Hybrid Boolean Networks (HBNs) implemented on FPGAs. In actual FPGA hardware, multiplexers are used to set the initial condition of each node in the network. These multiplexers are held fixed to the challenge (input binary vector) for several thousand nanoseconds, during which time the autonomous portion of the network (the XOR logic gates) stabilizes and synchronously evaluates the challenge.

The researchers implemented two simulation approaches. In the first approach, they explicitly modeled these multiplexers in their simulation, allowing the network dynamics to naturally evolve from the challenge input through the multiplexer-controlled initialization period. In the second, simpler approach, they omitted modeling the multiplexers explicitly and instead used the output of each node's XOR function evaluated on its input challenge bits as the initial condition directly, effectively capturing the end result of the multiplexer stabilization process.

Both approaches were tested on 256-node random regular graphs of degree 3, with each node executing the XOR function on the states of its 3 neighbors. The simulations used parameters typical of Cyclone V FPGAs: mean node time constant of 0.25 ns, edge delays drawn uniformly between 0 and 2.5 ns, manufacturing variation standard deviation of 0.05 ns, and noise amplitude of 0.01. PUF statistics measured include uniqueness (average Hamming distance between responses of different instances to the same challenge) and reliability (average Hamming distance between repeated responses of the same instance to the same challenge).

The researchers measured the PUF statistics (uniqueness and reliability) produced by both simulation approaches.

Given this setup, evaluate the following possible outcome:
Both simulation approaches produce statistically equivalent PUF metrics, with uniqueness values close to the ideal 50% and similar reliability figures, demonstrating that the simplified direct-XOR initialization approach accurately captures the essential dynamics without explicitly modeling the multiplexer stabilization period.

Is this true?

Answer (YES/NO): YES